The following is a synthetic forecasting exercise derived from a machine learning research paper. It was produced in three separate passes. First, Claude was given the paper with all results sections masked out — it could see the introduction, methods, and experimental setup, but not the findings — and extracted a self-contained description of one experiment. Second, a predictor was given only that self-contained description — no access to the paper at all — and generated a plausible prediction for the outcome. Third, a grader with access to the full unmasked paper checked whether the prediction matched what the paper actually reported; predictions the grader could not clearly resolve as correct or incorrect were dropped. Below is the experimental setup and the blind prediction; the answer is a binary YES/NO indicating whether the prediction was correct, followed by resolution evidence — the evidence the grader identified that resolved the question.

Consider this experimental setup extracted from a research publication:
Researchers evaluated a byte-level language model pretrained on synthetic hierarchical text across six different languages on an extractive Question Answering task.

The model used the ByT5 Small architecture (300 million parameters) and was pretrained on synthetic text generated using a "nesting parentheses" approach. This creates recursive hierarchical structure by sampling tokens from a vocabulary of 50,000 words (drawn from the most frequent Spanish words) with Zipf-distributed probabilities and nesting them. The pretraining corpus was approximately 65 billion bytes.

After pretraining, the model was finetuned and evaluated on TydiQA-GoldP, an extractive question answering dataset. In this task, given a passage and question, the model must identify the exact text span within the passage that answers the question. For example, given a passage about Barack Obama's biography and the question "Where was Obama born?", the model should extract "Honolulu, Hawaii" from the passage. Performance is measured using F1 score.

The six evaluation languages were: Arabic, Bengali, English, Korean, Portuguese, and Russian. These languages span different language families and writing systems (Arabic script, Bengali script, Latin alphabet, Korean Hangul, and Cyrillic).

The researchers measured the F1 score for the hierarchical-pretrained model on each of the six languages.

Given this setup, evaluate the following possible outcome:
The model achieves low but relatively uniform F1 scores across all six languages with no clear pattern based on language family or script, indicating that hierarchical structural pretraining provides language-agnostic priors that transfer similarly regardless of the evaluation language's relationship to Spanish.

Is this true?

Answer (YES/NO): NO